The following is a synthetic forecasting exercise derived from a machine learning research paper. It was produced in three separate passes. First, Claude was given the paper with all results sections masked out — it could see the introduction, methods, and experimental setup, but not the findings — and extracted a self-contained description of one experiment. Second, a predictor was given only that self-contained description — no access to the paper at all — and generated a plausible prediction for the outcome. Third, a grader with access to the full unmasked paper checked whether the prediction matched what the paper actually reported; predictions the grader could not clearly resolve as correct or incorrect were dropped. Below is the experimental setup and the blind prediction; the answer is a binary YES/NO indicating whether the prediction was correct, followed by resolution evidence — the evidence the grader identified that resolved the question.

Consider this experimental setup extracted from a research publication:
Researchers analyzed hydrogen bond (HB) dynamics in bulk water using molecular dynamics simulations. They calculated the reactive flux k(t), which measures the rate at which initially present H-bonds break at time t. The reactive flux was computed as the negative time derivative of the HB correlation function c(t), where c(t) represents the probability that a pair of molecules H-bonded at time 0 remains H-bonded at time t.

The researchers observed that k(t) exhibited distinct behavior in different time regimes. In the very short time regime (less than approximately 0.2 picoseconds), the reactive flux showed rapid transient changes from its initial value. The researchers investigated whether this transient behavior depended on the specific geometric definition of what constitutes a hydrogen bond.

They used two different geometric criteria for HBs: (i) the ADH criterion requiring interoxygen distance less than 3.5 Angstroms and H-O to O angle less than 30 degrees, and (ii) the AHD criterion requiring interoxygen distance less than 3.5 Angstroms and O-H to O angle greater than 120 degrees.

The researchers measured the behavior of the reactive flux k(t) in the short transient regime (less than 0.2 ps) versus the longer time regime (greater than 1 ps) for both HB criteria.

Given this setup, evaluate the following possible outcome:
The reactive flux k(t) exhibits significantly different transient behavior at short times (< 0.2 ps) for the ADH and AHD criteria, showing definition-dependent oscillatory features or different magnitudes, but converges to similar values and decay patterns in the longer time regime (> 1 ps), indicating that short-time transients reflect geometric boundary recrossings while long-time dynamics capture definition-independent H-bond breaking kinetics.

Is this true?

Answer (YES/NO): YES